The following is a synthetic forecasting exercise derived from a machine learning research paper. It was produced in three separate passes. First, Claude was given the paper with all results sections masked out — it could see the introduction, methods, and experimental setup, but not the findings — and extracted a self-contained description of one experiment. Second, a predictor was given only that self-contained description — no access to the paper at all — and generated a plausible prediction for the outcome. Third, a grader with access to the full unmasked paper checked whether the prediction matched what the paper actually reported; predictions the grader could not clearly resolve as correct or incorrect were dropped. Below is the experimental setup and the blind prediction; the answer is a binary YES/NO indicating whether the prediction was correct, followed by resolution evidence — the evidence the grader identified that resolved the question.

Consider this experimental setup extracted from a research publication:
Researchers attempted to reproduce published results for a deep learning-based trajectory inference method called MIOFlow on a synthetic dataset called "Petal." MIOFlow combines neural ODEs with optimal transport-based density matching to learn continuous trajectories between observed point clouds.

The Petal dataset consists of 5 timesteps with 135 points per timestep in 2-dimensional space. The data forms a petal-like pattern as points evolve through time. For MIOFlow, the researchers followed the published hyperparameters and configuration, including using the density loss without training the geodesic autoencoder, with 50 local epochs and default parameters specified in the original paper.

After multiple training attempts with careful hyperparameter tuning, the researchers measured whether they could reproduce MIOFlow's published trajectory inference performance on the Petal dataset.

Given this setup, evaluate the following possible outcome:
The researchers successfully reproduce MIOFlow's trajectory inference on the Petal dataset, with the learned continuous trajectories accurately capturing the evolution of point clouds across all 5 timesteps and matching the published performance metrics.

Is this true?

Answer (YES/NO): NO